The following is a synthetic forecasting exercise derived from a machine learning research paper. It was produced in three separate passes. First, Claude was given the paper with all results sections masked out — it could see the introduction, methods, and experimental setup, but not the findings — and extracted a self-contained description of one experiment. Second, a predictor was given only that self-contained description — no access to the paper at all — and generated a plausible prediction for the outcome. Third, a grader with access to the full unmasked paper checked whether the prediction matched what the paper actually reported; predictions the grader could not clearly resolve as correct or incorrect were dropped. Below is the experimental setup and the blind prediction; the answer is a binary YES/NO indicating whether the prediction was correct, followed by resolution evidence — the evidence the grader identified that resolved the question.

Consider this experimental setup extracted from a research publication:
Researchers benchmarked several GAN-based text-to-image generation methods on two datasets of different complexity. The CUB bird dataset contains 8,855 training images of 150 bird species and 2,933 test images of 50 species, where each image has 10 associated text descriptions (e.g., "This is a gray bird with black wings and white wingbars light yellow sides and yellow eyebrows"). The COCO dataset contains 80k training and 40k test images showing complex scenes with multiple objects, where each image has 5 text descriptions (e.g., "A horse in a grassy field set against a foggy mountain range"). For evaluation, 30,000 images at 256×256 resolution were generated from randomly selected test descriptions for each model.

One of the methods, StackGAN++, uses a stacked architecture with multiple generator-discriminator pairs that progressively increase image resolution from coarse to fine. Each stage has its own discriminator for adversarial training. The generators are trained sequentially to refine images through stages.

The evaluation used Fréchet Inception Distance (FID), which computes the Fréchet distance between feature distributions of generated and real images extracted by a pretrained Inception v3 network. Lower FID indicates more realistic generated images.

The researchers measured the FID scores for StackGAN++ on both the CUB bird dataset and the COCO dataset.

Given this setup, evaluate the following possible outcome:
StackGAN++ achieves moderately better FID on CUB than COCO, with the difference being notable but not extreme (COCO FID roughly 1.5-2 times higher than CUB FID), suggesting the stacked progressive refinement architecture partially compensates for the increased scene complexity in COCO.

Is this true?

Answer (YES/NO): NO